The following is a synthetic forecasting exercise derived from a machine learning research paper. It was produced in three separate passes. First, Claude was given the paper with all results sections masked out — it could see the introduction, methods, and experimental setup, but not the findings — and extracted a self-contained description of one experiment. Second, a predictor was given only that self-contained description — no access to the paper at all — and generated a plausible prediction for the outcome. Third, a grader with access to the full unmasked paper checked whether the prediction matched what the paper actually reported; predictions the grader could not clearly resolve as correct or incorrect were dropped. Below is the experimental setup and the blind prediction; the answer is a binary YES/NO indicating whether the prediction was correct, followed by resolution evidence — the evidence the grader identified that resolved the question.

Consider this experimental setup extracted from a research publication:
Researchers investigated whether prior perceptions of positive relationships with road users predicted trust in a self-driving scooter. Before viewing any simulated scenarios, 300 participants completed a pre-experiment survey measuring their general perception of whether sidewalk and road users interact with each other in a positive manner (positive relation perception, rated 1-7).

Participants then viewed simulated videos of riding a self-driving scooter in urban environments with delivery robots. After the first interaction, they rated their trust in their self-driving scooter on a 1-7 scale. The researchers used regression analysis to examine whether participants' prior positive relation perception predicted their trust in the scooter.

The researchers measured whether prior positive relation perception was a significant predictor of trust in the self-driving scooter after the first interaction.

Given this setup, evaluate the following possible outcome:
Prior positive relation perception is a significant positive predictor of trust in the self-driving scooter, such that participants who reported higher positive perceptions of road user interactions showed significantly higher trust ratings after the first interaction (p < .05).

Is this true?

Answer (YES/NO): YES